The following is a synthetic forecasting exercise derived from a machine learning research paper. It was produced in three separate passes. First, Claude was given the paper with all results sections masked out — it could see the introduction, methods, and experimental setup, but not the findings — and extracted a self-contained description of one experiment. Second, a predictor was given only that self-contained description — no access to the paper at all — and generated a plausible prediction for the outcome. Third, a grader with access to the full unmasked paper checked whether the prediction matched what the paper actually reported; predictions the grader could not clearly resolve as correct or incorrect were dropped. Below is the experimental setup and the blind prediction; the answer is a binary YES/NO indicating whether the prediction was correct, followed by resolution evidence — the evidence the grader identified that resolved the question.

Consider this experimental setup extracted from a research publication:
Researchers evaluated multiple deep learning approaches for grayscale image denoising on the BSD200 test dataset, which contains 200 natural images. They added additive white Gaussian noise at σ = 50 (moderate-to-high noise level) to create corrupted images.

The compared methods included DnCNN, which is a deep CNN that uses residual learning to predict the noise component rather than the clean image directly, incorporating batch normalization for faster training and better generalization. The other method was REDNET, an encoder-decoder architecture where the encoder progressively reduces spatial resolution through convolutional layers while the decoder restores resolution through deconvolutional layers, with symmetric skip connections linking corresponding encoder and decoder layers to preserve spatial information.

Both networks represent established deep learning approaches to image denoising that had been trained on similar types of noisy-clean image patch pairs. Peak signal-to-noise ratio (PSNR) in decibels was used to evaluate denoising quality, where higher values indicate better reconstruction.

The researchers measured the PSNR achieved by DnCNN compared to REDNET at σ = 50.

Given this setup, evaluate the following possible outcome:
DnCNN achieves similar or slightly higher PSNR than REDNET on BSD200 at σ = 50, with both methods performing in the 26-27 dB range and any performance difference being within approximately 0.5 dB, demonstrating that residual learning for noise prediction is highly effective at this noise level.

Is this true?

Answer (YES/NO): NO